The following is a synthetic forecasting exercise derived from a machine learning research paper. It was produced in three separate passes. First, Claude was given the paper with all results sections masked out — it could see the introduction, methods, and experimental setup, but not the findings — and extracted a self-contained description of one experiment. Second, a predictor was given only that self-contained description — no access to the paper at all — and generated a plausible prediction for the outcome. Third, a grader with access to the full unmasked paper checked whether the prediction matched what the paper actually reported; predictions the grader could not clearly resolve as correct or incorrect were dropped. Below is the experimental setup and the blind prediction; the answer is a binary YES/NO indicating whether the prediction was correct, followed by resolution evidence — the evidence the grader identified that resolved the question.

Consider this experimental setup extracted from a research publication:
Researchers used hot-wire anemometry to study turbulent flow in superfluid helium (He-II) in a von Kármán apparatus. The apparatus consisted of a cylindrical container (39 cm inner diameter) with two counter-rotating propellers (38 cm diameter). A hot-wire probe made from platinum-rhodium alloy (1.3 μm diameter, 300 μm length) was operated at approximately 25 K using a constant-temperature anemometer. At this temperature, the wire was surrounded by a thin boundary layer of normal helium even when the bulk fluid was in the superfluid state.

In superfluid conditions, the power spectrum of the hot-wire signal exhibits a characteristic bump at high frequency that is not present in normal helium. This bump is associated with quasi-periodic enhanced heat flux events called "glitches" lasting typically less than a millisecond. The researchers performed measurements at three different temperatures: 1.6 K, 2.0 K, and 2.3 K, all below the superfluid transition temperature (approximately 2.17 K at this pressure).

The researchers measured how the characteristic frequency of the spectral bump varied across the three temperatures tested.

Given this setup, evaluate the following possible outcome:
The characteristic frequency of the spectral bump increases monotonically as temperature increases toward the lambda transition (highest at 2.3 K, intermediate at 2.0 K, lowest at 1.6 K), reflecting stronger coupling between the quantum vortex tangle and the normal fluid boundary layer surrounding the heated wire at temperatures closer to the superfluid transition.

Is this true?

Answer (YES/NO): NO